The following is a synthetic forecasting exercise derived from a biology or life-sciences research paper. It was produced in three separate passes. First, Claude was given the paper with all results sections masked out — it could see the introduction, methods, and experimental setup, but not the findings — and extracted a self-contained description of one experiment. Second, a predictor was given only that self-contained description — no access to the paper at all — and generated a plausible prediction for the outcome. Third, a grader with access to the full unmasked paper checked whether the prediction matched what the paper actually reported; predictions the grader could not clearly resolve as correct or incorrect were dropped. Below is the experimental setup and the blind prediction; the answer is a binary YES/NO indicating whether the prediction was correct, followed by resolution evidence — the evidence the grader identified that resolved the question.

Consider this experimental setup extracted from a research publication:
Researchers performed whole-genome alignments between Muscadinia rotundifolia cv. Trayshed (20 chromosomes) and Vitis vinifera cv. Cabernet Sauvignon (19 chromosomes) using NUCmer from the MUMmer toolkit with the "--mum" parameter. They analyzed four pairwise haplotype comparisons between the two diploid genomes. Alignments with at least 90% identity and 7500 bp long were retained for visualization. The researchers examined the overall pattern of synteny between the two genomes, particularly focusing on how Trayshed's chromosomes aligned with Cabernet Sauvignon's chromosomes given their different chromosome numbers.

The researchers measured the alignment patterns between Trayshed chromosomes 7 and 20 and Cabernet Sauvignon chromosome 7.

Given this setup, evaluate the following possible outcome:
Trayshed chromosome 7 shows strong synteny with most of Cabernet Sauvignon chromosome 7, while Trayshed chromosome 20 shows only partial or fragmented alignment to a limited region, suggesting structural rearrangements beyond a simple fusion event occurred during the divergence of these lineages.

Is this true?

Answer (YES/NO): NO